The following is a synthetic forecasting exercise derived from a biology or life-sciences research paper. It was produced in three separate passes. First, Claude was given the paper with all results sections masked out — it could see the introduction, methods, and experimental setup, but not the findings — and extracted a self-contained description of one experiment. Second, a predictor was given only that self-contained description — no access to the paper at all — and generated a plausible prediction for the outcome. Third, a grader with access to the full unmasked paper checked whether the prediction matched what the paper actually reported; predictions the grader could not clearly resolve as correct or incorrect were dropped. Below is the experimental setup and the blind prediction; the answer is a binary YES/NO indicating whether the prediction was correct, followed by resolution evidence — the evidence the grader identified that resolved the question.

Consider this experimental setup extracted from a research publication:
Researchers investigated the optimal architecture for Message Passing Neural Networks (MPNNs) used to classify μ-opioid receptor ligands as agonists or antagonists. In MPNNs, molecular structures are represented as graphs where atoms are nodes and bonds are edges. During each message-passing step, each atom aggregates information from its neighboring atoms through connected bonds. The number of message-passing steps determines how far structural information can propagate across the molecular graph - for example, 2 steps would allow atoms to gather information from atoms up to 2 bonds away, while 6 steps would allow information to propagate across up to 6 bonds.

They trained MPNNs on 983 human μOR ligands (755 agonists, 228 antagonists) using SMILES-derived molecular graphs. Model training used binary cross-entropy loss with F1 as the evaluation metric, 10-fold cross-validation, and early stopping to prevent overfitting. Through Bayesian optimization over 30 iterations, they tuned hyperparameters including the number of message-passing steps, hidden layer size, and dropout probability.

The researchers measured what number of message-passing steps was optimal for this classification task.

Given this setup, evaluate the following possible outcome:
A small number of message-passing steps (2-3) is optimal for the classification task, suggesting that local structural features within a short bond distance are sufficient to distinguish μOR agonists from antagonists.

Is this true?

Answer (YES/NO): NO